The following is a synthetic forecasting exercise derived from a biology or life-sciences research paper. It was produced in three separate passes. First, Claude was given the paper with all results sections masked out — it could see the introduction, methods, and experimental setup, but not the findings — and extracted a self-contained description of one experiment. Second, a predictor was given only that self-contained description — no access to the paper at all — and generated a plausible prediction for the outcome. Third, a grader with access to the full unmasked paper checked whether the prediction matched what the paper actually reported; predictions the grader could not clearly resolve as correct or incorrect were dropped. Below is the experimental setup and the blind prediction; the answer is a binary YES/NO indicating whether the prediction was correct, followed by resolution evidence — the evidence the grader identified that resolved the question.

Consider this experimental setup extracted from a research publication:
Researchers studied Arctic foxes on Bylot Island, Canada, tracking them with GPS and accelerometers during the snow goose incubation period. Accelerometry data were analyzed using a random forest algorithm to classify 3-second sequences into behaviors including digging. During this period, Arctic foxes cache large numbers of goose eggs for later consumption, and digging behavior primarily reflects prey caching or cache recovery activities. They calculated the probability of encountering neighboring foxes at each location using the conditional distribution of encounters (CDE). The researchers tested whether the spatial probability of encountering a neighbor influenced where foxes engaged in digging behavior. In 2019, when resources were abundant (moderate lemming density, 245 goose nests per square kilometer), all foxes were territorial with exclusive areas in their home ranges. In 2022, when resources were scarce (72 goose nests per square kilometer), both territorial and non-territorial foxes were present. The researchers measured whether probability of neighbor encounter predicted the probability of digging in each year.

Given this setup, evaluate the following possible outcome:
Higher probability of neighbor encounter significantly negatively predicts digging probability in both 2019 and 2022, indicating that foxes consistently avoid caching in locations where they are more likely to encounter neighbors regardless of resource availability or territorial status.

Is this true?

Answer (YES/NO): NO